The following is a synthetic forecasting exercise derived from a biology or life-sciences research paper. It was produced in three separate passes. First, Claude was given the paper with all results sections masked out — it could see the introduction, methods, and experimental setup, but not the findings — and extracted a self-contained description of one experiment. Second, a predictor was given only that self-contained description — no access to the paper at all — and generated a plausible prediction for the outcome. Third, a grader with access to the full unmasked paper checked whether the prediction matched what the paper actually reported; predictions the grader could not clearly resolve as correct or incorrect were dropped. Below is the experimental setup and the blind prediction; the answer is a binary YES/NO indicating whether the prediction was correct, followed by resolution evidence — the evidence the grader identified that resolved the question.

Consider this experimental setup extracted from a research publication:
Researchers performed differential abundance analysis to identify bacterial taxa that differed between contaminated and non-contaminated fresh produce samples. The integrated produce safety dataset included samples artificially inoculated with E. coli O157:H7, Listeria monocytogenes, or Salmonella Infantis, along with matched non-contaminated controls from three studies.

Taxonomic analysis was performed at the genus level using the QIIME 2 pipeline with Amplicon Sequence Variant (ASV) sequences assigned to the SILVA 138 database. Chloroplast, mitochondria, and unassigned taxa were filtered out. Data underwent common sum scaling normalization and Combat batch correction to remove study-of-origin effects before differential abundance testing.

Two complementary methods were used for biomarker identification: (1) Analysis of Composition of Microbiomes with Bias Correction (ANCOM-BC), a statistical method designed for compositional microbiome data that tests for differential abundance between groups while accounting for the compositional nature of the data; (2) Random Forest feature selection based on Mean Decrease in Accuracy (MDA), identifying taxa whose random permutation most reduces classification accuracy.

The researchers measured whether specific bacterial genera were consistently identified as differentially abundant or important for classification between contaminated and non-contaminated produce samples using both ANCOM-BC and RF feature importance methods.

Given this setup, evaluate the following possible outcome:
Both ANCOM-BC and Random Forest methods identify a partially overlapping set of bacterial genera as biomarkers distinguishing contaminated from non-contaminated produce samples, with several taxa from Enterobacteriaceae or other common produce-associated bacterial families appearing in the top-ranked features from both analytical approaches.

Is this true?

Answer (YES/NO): YES